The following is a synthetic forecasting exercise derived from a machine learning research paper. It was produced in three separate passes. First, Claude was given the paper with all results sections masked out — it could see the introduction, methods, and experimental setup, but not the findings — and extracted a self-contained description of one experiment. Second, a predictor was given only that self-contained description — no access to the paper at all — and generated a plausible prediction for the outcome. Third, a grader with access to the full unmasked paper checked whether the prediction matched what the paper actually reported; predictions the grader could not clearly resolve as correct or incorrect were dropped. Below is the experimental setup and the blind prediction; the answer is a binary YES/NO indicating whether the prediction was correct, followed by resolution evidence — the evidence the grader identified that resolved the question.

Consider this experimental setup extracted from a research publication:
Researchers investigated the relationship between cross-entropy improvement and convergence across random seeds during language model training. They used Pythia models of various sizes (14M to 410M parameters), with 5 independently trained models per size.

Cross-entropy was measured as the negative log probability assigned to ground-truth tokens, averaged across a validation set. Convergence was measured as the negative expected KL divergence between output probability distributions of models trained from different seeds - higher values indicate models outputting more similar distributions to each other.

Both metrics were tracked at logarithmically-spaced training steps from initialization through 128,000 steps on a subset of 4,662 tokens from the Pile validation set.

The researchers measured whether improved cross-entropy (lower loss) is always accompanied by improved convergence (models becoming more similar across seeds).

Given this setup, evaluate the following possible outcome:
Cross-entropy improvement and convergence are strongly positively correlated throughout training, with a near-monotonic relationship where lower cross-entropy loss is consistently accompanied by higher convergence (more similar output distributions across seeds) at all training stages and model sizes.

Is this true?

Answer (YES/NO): NO